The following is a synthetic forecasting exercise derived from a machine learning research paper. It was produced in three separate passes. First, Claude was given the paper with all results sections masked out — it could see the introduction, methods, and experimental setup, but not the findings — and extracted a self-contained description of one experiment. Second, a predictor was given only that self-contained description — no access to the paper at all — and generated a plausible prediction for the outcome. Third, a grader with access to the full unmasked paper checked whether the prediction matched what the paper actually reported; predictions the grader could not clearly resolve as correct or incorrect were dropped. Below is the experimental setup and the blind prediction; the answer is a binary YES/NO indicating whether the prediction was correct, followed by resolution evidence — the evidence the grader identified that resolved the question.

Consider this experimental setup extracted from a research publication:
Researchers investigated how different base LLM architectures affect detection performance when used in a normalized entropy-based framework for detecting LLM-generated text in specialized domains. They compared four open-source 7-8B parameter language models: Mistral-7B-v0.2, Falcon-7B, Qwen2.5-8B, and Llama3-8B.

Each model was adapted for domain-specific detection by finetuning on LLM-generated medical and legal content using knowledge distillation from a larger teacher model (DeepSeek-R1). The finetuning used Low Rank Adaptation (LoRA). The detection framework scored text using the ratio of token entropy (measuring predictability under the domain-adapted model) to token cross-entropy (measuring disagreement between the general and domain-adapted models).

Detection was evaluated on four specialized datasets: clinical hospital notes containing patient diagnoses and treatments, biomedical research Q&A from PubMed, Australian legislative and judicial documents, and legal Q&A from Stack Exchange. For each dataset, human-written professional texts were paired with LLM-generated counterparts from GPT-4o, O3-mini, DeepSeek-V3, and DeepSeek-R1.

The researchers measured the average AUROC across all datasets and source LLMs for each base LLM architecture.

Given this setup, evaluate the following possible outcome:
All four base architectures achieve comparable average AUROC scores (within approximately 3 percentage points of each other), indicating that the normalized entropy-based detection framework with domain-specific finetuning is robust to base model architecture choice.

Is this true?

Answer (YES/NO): YES